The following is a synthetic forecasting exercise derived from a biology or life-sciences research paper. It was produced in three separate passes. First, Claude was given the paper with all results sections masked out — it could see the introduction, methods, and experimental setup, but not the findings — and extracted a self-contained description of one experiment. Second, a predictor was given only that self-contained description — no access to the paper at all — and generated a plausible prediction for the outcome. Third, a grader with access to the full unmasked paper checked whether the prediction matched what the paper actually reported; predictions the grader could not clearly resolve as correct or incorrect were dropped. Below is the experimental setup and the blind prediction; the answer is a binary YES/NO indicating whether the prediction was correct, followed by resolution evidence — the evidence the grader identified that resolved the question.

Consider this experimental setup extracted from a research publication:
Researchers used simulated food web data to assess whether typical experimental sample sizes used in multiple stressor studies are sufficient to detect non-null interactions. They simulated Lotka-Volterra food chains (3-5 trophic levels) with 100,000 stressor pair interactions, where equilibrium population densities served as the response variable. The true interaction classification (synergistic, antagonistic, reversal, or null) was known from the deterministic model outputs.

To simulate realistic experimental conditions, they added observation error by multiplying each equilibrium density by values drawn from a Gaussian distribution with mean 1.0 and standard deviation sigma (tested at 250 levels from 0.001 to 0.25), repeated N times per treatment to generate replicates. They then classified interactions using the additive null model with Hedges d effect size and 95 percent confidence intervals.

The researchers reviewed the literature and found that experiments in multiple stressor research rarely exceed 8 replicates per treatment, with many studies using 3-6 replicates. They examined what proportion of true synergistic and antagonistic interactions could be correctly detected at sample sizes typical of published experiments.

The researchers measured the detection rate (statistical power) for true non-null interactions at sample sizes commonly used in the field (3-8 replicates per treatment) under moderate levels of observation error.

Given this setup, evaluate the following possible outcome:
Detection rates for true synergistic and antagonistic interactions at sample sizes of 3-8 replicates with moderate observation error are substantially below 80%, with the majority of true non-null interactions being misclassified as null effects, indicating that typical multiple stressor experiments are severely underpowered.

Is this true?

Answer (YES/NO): YES